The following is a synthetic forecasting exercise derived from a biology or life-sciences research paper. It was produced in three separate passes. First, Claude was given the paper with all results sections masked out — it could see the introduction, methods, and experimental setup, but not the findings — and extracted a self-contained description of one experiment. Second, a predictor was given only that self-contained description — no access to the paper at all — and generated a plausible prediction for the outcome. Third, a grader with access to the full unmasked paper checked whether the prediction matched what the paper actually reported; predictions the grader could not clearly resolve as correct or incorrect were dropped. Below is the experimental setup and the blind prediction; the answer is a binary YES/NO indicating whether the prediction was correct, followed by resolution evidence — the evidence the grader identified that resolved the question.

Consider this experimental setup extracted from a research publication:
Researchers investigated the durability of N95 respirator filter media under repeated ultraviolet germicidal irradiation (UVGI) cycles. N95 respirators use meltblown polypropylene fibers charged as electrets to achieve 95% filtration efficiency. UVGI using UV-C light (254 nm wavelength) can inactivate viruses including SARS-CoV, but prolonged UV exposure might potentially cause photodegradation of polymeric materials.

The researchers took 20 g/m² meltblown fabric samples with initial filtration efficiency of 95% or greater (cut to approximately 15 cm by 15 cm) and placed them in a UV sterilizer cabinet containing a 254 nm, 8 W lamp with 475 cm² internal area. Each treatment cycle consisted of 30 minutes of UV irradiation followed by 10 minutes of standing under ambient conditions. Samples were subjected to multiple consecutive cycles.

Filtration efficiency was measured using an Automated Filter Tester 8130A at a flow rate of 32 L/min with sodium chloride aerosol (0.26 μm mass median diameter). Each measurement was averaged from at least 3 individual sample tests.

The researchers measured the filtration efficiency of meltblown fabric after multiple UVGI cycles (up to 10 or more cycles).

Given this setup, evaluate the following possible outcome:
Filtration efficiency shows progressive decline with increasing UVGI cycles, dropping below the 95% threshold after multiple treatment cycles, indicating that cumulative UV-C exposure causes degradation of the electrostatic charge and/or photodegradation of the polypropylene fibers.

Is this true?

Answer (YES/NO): YES